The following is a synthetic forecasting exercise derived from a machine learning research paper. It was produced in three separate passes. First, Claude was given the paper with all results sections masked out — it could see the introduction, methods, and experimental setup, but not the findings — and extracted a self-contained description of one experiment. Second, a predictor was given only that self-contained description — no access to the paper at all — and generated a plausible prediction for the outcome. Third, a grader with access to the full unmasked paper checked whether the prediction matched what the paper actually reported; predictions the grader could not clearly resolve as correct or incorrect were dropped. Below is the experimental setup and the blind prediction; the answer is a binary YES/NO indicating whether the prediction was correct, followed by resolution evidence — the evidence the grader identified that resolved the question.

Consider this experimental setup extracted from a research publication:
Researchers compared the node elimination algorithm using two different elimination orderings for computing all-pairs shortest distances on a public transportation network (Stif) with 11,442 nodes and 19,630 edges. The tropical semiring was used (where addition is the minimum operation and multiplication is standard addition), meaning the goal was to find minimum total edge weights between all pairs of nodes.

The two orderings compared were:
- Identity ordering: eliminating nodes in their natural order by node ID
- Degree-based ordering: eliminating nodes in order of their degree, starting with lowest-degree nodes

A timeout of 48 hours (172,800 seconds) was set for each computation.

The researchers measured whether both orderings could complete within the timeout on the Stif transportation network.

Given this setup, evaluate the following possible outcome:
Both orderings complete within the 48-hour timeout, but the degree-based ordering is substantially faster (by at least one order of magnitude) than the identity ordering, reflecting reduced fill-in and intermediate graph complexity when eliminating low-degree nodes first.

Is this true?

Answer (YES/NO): NO